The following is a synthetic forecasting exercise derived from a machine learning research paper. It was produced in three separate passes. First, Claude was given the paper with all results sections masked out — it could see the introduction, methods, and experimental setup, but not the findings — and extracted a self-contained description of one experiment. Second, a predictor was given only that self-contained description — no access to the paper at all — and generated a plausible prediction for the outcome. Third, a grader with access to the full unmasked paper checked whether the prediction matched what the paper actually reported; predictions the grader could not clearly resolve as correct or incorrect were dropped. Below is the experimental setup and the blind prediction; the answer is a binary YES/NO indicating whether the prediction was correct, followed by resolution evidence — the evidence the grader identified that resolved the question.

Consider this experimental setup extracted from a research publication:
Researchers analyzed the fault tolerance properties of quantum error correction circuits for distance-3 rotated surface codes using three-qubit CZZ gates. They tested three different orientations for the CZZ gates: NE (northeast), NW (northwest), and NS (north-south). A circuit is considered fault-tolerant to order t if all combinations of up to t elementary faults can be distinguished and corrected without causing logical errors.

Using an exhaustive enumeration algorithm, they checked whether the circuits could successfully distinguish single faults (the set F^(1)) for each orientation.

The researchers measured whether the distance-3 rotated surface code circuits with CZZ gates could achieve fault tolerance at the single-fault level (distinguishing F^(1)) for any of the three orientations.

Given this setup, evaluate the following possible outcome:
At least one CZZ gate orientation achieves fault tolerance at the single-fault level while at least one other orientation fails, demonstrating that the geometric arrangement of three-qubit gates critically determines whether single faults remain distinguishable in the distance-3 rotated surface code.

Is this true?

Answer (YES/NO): NO